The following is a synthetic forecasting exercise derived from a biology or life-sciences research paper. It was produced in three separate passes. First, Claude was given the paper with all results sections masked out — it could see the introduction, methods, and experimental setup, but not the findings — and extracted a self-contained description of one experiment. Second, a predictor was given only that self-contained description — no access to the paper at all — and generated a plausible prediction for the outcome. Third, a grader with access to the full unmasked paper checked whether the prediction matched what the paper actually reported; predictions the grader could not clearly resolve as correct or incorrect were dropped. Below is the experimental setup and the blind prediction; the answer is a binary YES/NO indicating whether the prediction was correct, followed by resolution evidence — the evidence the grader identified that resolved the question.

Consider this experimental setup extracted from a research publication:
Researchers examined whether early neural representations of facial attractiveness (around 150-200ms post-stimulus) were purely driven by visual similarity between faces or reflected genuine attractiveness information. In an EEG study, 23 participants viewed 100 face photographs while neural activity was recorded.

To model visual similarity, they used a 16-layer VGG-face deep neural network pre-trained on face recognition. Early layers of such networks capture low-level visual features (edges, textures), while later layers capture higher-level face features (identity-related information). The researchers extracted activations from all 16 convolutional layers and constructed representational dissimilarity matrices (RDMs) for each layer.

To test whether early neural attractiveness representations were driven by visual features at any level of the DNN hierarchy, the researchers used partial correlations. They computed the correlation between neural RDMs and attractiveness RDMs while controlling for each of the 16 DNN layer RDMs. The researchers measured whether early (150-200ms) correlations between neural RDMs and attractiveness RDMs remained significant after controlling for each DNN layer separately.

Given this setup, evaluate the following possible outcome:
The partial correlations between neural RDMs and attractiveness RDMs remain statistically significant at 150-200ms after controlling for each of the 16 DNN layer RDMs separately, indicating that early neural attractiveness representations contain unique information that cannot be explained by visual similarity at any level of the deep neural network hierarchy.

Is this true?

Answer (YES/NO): YES